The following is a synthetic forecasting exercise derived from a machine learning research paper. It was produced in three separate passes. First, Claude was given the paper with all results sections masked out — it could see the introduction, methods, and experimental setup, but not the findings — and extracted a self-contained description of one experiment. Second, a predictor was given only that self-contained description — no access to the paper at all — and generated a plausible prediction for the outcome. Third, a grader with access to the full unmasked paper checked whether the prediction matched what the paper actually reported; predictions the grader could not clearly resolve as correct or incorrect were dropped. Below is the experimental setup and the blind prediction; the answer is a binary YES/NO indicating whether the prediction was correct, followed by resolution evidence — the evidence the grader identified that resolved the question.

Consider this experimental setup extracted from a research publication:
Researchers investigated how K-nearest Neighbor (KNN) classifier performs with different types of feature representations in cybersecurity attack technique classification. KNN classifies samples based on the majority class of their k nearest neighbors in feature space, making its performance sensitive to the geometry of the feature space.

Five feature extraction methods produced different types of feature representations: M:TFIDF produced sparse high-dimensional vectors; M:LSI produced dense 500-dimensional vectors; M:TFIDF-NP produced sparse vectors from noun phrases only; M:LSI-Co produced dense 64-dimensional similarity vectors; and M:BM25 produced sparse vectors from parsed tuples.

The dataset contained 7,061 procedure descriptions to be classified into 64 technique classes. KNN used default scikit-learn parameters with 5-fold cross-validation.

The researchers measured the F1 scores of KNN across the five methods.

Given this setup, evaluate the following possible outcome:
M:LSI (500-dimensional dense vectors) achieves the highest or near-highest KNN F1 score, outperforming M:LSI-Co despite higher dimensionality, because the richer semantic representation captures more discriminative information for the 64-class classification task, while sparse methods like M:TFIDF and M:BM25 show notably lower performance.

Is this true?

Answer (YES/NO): NO